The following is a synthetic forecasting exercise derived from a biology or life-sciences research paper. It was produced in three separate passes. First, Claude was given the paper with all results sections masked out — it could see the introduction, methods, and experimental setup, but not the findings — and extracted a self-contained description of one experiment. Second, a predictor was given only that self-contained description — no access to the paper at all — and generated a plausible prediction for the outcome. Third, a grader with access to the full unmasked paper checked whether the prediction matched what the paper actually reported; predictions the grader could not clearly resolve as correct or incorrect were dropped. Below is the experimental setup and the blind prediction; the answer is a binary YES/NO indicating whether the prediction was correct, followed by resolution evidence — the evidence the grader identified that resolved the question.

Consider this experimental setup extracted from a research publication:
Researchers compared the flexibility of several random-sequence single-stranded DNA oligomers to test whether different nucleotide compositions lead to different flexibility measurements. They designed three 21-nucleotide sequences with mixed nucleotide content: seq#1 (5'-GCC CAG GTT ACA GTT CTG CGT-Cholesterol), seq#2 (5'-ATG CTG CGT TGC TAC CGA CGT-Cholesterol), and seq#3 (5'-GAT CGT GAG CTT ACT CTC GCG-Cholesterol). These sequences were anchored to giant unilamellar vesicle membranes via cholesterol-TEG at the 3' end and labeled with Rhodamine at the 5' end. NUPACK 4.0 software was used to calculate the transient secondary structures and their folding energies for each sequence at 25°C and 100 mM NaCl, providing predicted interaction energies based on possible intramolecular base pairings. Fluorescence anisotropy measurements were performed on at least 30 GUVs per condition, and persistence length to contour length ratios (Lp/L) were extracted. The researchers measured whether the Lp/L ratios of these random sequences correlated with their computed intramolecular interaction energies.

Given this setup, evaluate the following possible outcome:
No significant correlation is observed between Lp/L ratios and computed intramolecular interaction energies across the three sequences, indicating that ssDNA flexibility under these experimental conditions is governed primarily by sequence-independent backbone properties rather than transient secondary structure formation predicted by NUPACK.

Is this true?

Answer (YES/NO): NO